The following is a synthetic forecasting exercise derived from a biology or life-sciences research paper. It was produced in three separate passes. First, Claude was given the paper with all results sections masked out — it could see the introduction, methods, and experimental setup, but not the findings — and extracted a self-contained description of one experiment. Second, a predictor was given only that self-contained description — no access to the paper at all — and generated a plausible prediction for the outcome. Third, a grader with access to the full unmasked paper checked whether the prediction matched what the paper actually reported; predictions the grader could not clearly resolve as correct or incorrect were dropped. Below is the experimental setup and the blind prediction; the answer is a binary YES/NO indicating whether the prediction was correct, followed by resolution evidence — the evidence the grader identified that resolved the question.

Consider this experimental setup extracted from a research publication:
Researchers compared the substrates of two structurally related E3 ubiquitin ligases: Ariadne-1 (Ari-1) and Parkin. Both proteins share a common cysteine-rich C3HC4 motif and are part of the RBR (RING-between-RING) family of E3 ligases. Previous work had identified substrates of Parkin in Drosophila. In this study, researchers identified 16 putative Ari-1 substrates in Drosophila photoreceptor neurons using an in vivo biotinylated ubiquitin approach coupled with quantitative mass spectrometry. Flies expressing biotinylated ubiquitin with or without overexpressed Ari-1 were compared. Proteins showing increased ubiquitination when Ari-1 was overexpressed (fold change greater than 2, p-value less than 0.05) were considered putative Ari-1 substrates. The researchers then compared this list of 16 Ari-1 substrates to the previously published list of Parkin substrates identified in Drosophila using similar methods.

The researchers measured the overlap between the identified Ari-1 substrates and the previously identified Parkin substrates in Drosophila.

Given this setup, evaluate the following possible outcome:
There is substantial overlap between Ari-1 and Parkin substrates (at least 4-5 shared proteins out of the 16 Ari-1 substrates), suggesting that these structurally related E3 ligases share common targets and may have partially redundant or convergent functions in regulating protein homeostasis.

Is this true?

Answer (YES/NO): NO